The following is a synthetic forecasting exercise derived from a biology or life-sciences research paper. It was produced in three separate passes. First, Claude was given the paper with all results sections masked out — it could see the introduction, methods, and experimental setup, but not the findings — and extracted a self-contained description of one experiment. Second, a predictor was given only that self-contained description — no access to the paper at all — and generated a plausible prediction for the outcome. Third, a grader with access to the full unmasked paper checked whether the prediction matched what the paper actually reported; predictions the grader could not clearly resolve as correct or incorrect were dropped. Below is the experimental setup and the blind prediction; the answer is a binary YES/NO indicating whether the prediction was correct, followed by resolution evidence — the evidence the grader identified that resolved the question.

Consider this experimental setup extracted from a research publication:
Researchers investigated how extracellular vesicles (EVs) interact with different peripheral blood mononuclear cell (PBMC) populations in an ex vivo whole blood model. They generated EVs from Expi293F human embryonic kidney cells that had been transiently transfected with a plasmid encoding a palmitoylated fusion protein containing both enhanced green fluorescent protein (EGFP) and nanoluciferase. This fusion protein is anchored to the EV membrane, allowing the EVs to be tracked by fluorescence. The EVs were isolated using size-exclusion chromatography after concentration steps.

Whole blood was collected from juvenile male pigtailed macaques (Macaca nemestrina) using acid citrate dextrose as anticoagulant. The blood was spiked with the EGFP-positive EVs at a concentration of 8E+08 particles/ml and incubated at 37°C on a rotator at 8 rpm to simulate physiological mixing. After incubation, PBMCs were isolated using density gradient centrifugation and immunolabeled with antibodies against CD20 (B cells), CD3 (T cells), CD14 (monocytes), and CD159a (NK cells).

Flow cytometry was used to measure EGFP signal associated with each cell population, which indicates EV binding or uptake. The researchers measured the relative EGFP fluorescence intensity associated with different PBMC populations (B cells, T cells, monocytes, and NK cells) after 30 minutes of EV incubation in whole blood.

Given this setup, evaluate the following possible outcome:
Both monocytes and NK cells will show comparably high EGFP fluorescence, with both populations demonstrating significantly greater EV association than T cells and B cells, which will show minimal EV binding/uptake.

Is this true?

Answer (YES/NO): NO